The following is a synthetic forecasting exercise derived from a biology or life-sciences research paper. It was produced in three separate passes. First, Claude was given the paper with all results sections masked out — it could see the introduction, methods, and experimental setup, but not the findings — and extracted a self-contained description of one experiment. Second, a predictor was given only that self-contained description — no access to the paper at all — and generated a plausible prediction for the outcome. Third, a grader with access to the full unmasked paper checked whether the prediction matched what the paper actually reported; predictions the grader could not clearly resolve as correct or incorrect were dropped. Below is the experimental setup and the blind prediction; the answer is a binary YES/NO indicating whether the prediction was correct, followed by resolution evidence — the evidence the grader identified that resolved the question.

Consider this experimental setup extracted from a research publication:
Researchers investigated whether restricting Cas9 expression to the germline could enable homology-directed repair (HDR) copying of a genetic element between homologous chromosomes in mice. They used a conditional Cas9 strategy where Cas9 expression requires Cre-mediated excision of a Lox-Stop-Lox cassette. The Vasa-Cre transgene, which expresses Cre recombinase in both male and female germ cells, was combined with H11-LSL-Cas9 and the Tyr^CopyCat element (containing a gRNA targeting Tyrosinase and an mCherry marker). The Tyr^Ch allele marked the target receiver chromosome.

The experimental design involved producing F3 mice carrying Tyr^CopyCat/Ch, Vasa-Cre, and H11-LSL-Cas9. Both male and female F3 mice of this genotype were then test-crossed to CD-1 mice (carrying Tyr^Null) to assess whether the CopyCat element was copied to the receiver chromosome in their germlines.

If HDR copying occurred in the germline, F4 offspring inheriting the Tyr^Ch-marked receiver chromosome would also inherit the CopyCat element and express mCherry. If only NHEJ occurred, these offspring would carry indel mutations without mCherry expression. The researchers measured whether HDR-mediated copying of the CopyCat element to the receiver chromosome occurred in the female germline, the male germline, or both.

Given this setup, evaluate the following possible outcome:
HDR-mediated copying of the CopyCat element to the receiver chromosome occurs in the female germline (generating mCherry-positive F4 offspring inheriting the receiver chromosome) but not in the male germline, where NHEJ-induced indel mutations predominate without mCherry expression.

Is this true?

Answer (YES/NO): YES